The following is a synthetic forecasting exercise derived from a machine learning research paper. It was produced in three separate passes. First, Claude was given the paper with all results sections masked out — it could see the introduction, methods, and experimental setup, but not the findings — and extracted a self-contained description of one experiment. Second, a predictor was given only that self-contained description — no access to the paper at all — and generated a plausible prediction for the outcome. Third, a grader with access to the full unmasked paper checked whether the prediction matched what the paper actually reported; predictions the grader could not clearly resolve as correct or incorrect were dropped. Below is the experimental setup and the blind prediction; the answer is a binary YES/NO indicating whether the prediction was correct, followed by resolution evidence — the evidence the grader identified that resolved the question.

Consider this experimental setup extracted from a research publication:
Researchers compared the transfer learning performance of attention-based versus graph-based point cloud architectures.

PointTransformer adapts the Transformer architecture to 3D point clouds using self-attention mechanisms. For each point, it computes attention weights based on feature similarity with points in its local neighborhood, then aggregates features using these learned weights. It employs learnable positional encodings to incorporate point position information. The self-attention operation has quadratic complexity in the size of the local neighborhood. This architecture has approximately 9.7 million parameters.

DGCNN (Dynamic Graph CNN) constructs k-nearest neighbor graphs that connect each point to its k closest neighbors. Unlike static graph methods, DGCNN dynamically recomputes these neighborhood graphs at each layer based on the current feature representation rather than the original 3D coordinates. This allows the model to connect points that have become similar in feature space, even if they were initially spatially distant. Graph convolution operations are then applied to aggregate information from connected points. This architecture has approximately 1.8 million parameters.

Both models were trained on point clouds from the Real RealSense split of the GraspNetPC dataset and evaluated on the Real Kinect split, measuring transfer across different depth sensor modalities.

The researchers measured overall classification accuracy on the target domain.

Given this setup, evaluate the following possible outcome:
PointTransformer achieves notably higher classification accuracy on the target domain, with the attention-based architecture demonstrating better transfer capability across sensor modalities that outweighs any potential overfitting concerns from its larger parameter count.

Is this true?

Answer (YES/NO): YES